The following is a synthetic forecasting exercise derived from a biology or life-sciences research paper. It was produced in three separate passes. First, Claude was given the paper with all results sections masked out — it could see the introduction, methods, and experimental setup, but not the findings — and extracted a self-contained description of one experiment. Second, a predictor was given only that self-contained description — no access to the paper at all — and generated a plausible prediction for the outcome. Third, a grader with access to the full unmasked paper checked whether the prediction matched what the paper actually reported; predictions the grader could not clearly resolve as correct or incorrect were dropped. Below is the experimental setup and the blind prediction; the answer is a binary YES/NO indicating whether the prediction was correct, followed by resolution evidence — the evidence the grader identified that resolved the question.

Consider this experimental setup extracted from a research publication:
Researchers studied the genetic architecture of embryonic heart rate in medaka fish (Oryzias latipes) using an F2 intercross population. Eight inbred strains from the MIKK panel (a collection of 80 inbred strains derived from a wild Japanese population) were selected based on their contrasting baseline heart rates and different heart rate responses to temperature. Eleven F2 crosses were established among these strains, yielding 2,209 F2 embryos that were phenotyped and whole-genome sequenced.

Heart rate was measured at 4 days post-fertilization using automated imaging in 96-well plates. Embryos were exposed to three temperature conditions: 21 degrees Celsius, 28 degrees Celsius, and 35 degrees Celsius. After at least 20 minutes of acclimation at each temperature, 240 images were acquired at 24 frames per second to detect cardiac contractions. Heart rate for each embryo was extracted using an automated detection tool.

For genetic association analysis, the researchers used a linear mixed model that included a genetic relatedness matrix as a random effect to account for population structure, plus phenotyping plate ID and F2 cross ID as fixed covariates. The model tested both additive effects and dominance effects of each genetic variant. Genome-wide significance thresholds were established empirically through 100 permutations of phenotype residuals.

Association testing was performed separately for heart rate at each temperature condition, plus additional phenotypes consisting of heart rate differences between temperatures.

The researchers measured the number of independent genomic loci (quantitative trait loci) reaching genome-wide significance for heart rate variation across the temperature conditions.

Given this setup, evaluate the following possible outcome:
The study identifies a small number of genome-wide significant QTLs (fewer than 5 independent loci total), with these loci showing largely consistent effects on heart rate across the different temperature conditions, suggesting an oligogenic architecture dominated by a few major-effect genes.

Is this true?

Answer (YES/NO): NO